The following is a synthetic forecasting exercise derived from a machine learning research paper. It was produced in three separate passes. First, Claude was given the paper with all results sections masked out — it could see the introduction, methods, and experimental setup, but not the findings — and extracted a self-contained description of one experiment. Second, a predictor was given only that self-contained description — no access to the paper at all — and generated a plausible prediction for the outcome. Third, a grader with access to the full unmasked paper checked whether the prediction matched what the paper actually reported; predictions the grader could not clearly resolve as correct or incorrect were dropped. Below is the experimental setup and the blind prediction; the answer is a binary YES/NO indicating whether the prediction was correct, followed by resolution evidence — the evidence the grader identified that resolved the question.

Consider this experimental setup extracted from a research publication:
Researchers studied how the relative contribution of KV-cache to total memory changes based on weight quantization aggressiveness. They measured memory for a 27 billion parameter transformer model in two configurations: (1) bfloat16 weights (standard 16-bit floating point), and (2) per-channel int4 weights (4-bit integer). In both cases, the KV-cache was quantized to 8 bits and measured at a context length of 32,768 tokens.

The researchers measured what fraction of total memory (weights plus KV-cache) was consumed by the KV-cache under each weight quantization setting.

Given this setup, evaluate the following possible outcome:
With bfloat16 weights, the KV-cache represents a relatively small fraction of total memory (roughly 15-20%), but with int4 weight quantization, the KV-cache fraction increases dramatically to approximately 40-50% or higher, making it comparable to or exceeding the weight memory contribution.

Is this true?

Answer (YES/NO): NO